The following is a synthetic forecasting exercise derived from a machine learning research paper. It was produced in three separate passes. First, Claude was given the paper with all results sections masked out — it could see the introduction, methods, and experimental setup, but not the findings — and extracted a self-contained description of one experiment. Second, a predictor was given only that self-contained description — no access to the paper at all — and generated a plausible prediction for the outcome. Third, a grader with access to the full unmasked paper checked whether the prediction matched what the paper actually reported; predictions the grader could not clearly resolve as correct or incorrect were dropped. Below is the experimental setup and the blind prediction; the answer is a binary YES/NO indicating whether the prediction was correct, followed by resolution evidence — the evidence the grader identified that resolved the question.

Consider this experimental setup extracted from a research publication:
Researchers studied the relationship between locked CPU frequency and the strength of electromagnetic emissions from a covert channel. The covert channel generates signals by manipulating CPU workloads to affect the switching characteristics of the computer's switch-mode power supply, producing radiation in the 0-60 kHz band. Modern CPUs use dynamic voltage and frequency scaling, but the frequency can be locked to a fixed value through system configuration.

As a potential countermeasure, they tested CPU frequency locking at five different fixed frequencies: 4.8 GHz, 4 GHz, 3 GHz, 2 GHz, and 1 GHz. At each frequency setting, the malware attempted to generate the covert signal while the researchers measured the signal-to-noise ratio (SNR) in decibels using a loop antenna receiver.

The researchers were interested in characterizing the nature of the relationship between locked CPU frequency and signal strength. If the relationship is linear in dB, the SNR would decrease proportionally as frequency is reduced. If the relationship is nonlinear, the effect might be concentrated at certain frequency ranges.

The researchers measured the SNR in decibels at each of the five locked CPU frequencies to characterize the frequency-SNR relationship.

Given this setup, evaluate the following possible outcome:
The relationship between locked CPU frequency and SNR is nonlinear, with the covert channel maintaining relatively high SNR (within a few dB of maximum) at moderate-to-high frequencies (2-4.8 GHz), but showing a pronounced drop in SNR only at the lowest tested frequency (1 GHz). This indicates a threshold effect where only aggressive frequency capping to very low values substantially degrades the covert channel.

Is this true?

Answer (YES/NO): NO